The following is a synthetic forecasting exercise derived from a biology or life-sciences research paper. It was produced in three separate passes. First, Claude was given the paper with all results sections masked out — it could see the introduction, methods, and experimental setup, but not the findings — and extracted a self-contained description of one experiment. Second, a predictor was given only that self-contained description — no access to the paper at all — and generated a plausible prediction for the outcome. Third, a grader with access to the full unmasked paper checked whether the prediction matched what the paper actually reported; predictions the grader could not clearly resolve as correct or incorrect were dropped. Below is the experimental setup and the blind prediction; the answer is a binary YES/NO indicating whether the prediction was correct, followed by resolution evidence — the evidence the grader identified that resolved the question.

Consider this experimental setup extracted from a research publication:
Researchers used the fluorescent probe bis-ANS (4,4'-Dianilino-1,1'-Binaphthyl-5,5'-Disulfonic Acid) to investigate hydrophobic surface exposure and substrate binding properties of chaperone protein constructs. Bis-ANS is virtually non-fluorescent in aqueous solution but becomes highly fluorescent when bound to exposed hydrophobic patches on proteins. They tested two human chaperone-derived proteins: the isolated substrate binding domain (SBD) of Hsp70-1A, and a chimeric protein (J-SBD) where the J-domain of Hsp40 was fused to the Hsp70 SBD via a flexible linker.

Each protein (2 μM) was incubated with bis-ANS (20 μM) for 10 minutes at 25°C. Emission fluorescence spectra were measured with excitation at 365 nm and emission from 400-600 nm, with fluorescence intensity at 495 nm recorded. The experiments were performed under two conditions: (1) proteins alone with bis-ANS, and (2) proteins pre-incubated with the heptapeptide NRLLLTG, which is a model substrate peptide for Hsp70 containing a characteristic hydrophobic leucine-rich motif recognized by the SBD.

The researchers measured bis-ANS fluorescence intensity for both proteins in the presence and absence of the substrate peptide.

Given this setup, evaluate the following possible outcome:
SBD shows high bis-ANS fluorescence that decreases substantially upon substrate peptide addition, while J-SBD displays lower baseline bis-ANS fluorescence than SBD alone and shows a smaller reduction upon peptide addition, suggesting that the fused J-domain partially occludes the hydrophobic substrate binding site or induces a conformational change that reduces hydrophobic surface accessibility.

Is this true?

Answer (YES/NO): NO